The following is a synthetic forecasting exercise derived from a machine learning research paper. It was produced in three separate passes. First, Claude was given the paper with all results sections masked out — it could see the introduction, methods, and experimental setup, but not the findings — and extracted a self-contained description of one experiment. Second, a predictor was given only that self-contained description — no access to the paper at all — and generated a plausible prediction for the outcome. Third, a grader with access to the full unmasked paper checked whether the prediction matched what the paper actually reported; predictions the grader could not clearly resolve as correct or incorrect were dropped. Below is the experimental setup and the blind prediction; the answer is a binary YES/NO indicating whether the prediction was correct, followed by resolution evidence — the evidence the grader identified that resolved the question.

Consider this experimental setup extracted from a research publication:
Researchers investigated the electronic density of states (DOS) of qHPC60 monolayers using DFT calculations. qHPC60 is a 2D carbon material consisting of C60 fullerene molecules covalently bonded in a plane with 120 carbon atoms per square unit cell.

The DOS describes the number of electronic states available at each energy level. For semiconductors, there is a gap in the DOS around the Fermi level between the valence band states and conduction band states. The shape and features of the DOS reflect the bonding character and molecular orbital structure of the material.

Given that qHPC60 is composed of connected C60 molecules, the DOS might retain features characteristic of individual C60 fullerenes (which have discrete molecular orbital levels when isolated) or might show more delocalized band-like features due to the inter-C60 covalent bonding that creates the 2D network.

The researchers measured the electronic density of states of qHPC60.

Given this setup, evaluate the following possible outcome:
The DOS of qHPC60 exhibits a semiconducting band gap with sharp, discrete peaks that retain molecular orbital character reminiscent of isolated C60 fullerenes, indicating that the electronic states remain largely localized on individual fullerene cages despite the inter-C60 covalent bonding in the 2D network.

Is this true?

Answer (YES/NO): NO